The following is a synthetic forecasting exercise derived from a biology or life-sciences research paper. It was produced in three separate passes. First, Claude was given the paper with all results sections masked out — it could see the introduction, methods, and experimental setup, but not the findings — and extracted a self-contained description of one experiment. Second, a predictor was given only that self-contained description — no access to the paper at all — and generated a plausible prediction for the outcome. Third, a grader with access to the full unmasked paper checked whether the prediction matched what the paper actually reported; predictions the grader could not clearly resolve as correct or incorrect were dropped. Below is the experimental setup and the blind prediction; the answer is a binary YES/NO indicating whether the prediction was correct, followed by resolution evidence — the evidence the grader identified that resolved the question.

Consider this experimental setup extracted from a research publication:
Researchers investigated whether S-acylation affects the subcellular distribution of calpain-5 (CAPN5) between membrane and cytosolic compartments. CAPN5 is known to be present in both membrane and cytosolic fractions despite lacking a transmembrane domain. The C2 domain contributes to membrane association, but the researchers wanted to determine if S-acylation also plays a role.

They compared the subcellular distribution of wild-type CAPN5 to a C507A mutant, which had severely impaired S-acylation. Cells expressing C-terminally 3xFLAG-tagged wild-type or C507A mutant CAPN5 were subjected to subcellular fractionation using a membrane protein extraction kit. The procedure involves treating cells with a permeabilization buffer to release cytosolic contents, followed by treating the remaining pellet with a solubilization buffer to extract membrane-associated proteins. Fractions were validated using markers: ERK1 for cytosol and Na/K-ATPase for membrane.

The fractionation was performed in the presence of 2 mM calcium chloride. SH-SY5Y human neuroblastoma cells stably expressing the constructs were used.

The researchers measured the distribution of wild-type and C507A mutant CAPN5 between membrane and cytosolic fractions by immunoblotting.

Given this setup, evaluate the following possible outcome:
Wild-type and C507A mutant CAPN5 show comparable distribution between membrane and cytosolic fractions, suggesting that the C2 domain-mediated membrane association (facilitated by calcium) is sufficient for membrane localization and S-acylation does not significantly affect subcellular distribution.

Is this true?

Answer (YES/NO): NO